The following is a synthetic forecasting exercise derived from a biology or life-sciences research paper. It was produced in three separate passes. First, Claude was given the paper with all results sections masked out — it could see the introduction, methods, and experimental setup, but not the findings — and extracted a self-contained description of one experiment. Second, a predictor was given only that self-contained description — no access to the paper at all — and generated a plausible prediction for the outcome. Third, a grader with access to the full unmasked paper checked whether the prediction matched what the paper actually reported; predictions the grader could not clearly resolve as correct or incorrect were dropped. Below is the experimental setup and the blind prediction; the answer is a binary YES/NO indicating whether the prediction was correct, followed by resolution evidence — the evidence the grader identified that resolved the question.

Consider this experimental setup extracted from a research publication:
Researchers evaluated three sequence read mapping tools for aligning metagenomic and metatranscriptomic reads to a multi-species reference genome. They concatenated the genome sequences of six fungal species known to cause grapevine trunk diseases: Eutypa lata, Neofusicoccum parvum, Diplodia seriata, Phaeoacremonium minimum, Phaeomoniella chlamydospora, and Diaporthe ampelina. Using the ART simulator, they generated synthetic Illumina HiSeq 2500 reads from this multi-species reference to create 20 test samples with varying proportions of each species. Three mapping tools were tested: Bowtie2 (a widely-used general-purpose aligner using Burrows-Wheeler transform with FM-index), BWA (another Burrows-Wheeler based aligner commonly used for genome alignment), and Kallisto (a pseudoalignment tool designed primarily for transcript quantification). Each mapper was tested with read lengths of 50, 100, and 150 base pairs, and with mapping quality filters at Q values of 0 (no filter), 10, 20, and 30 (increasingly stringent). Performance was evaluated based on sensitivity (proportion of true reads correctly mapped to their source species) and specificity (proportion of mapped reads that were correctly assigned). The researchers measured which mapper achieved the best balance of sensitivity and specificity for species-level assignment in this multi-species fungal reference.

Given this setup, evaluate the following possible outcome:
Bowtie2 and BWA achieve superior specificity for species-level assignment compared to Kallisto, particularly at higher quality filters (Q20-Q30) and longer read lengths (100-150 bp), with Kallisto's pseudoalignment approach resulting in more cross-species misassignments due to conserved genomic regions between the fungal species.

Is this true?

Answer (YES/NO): NO